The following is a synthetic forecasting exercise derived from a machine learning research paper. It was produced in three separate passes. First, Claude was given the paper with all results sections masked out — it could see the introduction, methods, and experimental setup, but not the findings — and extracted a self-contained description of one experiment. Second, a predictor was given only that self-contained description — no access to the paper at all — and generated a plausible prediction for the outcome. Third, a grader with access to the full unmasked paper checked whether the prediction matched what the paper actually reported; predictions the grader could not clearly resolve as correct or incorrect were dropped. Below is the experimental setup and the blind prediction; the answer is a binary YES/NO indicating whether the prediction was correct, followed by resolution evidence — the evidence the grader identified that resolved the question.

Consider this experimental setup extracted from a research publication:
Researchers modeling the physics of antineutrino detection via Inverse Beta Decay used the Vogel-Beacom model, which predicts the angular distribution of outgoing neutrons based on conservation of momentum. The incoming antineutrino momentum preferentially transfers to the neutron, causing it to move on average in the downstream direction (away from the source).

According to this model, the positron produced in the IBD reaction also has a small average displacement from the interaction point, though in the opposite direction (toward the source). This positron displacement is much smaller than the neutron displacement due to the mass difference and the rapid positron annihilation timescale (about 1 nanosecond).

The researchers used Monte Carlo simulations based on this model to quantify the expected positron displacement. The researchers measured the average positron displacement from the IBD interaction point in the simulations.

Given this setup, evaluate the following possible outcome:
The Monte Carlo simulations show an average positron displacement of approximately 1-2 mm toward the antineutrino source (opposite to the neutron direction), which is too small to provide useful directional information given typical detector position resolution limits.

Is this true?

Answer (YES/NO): NO